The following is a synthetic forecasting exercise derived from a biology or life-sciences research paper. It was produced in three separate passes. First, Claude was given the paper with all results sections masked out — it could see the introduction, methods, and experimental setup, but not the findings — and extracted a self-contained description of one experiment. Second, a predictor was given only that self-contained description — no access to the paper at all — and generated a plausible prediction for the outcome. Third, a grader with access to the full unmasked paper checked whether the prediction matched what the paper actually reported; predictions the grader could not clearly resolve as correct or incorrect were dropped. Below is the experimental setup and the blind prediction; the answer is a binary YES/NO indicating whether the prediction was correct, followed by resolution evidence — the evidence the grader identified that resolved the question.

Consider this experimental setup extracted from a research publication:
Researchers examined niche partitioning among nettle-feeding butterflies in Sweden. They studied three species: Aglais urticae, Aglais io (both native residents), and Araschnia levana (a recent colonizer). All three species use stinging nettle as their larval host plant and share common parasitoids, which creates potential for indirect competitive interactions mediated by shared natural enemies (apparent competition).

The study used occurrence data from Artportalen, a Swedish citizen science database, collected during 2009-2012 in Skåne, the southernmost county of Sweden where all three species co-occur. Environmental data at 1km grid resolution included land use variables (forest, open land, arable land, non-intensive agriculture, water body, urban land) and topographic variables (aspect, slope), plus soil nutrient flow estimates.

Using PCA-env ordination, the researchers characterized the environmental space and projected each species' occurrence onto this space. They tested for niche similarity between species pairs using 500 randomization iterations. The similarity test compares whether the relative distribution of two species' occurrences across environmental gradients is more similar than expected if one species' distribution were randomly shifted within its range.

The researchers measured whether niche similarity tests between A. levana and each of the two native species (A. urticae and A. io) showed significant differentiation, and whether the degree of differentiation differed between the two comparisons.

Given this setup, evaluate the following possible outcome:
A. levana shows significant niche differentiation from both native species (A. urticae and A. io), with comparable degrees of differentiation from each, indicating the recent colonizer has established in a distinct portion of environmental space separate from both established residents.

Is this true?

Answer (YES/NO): YES